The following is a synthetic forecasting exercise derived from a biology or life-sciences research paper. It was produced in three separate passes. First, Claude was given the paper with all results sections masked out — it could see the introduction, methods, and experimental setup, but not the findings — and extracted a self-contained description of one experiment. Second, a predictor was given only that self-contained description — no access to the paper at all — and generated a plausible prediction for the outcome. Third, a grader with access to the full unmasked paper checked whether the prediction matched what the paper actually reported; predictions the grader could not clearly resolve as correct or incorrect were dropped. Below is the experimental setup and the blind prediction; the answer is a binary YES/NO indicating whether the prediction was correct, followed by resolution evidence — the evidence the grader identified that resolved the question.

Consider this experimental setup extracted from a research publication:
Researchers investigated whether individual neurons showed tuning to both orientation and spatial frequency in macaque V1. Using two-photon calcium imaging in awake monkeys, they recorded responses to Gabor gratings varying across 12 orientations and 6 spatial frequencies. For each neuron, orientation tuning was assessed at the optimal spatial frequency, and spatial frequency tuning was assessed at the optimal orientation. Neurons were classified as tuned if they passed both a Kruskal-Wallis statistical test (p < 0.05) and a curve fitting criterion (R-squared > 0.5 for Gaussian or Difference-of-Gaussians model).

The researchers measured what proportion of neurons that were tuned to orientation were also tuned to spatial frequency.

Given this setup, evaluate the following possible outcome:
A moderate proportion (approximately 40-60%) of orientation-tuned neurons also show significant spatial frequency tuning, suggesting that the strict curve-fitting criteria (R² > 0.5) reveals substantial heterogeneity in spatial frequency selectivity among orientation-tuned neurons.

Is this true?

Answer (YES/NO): NO